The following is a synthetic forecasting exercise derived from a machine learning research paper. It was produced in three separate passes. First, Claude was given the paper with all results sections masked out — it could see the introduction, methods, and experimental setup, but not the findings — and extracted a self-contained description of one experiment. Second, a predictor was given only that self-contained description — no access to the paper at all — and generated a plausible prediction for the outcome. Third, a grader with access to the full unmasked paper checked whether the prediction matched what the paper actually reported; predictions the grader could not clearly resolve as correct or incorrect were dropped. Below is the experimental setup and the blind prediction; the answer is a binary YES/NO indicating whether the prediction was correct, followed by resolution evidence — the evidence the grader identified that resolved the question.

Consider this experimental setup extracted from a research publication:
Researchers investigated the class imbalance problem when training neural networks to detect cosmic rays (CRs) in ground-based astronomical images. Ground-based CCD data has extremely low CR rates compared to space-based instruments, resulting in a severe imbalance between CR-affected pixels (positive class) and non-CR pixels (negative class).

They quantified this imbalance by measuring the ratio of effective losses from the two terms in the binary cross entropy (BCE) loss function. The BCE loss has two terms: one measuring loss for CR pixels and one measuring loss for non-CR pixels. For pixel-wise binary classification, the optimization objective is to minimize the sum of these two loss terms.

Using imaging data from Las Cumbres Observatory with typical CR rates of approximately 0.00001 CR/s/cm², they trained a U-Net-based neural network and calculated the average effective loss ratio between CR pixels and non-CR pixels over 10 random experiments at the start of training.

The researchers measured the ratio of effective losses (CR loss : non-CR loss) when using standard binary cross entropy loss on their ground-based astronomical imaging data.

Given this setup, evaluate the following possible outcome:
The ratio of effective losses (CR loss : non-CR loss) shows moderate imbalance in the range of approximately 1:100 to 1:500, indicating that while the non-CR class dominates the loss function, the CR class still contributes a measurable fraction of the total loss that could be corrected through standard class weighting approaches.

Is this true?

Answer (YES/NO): NO